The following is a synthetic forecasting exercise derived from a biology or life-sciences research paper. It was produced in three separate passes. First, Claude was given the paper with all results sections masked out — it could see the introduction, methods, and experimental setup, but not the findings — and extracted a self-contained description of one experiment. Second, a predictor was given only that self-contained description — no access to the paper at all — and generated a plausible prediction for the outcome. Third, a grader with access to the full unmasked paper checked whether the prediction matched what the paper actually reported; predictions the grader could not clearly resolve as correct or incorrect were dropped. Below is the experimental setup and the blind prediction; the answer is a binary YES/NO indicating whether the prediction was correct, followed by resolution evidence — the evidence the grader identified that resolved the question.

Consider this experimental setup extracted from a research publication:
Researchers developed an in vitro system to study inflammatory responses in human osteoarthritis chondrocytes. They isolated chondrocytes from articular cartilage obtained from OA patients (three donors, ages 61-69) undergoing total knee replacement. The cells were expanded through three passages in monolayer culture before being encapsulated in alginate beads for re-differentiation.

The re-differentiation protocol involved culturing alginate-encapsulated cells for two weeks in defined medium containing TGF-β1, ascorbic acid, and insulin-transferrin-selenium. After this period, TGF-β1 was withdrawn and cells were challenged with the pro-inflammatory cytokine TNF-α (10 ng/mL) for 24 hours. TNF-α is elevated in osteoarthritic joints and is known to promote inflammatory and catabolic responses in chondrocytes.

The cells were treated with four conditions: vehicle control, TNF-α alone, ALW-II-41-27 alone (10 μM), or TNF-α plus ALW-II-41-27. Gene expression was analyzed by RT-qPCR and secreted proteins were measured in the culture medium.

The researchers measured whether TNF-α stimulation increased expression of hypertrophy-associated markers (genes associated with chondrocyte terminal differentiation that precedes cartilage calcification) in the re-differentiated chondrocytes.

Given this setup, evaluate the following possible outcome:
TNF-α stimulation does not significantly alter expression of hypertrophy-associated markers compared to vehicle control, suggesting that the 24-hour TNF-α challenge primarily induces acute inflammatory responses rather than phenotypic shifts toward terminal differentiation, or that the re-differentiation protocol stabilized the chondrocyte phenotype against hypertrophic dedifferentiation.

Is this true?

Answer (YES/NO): NO